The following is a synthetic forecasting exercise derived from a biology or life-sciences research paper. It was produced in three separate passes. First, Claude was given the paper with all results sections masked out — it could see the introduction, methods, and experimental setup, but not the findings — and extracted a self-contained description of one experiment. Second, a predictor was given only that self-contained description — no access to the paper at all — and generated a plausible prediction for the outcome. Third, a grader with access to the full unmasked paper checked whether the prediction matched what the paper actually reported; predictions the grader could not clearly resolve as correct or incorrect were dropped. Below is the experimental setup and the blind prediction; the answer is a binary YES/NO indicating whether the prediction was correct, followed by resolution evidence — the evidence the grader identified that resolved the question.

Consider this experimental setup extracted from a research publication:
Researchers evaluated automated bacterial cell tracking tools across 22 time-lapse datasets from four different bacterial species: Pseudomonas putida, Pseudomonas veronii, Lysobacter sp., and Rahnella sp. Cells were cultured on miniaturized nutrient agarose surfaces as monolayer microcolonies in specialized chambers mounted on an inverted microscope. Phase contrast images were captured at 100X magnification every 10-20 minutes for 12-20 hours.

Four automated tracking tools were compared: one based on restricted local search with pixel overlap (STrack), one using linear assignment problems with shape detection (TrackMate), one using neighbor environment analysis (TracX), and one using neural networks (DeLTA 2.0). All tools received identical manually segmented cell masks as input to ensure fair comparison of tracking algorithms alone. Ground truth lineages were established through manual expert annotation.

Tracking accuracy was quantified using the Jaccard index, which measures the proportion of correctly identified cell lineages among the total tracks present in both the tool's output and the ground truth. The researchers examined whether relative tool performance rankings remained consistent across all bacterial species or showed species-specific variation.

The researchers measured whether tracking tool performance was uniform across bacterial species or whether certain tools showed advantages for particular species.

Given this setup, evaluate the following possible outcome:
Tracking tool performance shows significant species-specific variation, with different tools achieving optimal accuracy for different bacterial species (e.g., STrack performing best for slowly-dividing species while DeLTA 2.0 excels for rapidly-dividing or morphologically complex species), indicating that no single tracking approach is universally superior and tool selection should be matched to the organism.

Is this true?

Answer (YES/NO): NO